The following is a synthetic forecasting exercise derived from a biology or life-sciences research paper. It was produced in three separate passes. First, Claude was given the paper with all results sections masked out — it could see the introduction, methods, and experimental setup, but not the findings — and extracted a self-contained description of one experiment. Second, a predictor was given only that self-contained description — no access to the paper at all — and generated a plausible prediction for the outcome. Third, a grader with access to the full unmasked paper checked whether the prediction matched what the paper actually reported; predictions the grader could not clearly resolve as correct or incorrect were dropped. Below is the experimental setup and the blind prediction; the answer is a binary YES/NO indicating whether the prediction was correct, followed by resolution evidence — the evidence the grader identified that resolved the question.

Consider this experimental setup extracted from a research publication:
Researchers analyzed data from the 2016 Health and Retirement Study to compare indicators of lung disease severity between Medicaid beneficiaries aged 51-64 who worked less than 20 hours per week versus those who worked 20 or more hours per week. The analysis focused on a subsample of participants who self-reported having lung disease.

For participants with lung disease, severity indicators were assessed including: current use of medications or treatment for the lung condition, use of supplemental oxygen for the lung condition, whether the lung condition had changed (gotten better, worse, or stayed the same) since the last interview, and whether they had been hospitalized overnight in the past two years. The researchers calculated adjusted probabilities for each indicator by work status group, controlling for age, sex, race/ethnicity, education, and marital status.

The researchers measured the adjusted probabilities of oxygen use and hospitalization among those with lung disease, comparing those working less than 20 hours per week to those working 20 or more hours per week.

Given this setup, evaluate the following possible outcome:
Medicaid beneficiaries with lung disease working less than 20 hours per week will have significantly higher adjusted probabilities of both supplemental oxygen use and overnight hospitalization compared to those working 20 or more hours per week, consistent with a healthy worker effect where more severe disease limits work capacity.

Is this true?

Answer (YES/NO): NO